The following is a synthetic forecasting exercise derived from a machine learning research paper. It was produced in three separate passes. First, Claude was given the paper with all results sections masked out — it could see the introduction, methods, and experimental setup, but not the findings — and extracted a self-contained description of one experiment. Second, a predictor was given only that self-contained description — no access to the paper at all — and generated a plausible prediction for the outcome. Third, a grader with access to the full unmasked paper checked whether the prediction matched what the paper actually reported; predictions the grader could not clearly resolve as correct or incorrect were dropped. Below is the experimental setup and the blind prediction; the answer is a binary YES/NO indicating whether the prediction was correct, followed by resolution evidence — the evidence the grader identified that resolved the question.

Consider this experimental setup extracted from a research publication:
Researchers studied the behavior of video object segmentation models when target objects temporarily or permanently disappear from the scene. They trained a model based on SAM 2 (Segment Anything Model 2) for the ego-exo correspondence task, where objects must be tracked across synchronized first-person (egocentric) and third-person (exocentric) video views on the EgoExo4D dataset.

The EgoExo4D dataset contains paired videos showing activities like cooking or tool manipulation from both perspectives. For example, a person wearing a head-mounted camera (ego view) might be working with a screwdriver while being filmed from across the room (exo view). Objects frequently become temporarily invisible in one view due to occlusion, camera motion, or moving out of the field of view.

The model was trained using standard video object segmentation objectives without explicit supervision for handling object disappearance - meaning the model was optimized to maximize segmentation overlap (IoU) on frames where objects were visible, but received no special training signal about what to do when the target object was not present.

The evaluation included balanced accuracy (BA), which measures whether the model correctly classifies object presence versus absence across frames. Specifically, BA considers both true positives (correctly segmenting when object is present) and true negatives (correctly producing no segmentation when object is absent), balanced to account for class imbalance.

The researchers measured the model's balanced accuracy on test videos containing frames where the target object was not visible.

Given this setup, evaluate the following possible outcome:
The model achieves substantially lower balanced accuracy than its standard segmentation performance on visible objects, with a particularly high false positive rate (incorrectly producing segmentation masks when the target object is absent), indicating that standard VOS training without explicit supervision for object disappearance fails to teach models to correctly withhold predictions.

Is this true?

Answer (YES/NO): NO